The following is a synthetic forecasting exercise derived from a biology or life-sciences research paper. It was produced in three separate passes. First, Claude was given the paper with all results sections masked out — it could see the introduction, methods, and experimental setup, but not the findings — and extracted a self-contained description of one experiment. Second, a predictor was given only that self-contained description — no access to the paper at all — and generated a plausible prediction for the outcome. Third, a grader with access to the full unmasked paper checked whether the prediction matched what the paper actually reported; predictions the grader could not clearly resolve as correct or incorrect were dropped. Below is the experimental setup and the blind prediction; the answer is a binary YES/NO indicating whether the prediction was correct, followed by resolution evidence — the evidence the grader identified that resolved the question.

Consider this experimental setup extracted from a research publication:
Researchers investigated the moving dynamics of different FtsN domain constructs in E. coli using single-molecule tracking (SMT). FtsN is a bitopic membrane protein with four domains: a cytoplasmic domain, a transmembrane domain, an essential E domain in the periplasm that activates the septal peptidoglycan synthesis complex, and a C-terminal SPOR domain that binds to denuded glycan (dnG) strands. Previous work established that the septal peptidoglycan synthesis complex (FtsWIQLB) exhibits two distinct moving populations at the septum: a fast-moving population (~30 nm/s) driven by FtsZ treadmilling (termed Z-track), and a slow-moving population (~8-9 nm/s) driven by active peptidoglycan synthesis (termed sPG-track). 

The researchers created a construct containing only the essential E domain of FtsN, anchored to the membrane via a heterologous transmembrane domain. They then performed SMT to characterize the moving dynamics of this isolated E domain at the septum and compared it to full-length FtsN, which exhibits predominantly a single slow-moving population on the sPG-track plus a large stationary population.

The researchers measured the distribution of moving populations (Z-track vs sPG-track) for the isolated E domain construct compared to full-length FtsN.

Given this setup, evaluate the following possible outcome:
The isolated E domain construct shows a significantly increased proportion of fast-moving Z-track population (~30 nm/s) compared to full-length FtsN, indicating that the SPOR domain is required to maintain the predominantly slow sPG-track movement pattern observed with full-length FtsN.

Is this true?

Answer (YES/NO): YES